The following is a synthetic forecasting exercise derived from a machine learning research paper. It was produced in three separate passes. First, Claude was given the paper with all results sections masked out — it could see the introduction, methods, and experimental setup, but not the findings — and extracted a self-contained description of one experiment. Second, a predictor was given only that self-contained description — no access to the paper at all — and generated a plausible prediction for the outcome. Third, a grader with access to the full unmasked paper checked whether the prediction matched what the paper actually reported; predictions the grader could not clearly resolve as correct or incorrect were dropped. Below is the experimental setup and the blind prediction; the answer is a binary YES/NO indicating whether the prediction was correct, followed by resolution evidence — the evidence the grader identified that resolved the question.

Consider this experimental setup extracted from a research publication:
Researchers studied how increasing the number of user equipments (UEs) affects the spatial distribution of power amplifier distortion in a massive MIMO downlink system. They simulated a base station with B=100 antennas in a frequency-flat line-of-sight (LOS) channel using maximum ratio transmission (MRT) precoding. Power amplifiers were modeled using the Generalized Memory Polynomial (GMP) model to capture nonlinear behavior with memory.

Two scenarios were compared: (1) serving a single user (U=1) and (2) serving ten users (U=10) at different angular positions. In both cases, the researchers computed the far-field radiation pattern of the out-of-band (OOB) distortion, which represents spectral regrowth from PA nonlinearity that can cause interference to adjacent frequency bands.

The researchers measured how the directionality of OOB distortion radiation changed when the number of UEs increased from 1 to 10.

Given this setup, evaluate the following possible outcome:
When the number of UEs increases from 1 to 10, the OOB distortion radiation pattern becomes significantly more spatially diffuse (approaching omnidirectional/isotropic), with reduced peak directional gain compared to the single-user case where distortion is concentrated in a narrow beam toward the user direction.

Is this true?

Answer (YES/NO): YES